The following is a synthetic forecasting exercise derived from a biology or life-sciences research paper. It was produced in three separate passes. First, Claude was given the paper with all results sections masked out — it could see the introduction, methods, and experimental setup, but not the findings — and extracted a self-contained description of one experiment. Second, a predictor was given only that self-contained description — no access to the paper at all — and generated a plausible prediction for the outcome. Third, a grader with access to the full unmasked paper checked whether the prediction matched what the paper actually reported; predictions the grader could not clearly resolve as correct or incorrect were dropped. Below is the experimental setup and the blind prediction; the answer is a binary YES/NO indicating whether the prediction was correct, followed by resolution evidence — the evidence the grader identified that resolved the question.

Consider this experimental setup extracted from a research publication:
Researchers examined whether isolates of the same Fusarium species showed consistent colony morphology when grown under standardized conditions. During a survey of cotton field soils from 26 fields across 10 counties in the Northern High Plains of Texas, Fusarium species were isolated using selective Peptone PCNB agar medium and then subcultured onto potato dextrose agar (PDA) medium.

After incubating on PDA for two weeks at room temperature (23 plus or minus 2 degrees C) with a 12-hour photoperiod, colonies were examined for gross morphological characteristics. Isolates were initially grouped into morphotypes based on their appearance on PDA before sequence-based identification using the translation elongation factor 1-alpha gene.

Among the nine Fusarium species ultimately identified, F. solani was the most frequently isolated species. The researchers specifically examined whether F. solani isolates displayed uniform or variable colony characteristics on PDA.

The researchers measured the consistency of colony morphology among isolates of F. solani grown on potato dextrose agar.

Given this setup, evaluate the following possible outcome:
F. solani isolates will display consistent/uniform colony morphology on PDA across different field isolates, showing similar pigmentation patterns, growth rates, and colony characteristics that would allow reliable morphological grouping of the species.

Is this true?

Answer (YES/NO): NO